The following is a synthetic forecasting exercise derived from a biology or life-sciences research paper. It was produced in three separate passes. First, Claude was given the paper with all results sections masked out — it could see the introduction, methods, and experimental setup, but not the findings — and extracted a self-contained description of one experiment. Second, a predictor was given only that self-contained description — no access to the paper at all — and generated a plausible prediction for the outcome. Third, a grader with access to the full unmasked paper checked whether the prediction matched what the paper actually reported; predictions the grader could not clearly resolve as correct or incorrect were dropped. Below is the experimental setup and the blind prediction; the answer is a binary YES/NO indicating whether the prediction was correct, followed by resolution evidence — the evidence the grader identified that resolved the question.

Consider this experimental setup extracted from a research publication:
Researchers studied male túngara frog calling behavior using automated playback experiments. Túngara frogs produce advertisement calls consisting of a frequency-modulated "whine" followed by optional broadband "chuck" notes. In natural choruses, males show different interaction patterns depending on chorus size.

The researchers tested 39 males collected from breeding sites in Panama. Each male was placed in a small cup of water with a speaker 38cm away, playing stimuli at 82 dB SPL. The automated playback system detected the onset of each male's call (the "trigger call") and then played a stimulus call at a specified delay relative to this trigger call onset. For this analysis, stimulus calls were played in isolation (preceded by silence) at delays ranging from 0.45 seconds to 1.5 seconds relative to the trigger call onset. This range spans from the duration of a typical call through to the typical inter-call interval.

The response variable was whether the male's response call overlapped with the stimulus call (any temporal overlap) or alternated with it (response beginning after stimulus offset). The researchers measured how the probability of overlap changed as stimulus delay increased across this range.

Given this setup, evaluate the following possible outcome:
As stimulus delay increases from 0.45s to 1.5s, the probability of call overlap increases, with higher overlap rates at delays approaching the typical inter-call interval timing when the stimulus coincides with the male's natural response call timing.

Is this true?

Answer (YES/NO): NO